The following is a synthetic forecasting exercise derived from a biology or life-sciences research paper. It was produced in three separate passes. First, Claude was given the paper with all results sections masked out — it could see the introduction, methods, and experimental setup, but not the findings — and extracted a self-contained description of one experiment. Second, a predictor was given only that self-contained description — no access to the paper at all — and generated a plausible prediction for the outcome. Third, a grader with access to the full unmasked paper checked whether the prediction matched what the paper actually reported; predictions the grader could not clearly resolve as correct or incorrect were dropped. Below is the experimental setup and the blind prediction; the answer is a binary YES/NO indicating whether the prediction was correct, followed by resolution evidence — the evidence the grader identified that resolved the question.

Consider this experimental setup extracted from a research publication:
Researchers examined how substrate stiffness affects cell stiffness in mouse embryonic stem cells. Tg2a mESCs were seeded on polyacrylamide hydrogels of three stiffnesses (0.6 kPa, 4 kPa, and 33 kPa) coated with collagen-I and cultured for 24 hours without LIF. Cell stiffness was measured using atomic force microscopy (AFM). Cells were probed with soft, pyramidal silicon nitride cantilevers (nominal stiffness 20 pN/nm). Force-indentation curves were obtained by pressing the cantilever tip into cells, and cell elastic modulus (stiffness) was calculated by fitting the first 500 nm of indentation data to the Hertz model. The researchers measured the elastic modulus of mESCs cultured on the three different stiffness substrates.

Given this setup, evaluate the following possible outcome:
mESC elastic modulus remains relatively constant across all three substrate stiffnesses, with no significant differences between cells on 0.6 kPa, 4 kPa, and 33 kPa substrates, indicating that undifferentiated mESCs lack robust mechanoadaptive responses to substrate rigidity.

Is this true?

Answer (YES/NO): NO